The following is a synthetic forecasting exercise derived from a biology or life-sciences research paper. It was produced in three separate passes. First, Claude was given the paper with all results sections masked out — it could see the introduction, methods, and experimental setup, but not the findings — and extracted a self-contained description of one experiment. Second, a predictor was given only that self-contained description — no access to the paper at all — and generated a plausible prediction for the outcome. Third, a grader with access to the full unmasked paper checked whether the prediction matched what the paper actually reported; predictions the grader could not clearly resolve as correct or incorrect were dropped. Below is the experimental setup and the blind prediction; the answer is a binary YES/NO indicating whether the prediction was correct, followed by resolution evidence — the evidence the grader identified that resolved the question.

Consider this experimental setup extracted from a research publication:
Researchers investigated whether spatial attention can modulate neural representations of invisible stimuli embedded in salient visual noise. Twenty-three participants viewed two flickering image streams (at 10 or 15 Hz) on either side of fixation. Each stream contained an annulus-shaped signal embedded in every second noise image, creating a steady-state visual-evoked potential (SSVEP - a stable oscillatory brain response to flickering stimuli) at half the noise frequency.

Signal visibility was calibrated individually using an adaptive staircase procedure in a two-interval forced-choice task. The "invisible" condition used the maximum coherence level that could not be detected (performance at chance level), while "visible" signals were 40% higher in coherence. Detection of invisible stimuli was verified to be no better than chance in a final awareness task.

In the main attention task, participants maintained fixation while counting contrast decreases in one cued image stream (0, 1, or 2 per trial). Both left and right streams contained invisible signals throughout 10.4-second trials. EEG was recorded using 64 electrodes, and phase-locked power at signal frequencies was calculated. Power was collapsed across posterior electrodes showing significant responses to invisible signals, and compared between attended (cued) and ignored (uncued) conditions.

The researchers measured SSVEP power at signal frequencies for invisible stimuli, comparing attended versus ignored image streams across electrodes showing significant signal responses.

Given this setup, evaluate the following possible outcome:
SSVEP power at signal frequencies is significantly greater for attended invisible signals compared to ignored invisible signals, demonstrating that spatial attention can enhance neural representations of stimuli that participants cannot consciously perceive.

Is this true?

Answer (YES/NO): YES